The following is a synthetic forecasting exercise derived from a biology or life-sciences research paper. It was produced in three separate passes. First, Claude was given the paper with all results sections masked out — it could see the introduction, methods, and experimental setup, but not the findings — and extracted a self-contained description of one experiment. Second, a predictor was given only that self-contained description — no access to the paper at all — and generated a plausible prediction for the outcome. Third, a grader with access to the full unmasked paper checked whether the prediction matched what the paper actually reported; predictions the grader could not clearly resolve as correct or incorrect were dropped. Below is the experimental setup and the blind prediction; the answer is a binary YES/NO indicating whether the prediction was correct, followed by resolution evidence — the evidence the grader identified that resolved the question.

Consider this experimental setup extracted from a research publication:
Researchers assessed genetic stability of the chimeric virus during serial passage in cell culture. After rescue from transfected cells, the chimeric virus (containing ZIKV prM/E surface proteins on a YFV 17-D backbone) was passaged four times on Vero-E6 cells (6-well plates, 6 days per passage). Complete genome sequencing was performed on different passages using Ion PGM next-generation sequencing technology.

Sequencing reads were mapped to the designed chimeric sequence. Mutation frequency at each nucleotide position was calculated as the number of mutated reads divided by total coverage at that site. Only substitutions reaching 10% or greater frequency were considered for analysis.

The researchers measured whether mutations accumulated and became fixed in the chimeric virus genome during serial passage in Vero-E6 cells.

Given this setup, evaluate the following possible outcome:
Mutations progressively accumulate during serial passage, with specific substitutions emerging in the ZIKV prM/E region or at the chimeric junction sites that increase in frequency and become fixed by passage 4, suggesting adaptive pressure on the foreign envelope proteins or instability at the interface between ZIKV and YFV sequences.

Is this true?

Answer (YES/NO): YES